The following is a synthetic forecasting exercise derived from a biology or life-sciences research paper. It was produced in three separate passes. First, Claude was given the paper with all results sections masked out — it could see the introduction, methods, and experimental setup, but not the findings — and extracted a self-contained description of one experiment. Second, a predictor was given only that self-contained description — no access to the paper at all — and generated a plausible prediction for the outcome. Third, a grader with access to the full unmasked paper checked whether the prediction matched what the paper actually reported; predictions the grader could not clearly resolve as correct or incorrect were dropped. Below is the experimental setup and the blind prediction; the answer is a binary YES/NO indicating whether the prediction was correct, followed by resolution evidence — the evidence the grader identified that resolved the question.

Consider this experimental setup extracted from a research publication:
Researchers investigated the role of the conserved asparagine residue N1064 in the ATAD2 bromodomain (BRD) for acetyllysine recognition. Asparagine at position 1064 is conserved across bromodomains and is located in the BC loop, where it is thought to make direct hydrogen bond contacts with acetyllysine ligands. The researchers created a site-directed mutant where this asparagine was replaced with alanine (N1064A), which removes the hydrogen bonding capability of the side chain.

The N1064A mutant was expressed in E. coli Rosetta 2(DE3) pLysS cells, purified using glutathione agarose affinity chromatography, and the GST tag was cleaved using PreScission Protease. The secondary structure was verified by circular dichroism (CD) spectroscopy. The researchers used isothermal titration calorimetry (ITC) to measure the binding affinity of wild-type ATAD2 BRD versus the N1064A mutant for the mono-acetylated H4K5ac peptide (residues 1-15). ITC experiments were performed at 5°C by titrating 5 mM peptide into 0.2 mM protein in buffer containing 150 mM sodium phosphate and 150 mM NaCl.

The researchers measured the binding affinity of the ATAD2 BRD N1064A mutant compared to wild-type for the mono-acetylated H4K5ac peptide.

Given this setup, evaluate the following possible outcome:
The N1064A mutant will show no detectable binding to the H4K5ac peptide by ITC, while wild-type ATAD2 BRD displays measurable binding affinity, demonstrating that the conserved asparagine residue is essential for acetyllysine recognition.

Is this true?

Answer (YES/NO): YES